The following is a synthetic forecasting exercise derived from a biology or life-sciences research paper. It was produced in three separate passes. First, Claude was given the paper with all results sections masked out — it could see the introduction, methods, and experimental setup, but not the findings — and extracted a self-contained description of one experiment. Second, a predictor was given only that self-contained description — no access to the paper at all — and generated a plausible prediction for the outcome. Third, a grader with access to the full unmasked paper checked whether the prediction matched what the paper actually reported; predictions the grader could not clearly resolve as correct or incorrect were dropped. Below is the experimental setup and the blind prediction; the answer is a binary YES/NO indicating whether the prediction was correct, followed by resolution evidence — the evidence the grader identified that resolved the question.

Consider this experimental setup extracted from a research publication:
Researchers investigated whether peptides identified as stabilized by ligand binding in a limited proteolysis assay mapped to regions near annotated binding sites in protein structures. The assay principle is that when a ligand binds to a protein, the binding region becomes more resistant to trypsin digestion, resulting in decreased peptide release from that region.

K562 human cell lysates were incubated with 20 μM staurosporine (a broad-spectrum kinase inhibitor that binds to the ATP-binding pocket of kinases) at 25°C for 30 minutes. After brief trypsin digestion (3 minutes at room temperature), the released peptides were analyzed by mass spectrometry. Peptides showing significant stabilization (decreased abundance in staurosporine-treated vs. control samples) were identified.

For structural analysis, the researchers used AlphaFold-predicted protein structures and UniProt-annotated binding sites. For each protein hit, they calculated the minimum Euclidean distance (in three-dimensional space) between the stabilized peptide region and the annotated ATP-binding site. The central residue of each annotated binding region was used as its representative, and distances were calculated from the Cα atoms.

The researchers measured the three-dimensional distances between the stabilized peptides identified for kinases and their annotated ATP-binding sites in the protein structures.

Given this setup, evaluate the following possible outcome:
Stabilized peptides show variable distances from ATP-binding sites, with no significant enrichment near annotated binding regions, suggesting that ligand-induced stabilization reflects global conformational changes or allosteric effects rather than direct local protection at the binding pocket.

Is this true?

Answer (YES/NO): NO